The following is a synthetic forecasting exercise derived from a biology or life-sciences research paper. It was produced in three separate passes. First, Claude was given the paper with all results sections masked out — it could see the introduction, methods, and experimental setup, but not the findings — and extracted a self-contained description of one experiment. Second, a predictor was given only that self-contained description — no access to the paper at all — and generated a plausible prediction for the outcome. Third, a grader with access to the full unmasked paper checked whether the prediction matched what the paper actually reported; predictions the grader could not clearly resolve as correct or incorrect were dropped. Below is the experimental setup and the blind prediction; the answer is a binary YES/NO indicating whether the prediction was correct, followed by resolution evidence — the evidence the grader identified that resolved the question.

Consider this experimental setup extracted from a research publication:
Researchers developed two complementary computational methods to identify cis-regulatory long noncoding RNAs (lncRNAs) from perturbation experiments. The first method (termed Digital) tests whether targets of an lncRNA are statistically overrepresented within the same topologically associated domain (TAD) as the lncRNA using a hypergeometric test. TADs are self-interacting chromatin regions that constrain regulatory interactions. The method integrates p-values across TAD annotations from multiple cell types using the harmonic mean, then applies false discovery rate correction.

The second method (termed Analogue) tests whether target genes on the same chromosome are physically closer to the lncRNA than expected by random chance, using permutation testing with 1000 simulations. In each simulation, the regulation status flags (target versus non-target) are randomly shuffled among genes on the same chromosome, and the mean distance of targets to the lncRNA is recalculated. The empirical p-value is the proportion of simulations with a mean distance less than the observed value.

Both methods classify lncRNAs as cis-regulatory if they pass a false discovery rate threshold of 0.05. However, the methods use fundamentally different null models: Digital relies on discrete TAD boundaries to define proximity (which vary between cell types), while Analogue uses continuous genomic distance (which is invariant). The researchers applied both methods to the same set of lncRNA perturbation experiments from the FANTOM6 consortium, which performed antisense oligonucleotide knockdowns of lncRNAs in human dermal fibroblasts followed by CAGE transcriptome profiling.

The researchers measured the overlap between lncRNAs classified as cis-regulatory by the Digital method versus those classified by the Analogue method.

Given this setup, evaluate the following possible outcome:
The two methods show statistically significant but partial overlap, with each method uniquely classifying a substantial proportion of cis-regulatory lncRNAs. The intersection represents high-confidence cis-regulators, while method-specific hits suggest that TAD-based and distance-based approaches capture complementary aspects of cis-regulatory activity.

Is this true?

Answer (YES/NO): YES